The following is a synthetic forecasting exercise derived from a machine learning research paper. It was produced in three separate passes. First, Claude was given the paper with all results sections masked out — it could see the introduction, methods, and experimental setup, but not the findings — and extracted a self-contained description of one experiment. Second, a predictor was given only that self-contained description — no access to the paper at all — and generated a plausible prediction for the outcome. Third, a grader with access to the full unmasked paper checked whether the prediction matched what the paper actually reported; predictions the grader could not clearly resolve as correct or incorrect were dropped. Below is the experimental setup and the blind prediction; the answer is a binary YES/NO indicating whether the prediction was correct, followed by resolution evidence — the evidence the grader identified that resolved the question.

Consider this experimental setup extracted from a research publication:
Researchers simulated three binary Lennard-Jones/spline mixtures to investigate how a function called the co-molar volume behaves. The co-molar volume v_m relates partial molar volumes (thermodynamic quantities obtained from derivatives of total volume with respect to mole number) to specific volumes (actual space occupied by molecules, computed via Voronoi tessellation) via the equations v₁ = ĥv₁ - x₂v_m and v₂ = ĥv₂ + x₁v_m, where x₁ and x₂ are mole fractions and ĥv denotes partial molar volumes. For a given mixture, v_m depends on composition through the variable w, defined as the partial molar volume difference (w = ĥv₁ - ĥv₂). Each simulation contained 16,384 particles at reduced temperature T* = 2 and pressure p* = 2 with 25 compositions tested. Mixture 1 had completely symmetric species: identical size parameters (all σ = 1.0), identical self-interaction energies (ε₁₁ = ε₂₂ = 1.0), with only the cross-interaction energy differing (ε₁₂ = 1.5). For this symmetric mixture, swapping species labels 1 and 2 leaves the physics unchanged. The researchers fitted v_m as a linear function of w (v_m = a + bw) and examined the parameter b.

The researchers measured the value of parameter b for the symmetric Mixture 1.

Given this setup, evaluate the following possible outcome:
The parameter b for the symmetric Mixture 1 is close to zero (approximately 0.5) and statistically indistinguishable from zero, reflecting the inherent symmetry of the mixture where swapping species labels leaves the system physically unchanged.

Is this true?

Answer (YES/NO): NO